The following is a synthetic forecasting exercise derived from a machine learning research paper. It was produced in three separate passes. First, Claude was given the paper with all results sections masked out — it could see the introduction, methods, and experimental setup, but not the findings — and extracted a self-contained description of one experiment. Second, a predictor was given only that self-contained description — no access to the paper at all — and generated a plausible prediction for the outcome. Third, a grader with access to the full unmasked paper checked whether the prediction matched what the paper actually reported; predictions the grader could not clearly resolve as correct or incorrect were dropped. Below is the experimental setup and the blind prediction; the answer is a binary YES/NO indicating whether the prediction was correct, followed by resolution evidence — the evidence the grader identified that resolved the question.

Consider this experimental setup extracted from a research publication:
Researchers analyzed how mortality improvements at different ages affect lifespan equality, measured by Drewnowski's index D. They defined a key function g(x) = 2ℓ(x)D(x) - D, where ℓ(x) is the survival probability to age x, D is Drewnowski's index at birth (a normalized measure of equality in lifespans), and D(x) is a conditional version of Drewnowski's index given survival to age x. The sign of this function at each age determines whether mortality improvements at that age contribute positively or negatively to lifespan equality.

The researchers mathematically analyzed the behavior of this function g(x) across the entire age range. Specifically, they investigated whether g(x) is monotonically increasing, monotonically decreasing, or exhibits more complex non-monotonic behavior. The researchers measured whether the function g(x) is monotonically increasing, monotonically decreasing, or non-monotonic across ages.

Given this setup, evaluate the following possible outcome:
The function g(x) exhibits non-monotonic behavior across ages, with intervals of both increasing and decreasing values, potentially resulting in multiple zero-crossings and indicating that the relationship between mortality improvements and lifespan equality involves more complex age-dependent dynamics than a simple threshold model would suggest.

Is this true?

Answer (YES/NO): NO